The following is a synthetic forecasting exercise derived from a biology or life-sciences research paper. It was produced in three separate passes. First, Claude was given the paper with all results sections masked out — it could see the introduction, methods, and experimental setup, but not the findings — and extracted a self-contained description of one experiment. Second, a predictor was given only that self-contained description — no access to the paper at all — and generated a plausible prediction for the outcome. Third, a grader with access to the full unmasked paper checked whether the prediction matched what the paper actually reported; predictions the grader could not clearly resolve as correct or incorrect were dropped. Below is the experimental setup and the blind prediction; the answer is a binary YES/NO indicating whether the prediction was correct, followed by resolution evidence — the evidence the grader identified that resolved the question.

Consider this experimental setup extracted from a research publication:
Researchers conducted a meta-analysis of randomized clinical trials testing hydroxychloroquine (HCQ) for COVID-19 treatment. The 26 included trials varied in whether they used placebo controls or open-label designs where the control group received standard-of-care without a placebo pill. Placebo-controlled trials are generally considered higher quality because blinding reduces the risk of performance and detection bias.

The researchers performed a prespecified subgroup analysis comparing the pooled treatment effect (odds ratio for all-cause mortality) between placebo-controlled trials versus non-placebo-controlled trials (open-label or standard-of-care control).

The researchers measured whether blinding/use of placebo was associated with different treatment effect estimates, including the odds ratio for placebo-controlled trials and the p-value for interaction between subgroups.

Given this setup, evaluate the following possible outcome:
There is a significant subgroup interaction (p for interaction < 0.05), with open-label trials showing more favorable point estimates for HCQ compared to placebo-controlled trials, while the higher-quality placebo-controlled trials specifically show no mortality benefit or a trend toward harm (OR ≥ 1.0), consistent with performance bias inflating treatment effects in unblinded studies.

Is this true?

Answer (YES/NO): NO